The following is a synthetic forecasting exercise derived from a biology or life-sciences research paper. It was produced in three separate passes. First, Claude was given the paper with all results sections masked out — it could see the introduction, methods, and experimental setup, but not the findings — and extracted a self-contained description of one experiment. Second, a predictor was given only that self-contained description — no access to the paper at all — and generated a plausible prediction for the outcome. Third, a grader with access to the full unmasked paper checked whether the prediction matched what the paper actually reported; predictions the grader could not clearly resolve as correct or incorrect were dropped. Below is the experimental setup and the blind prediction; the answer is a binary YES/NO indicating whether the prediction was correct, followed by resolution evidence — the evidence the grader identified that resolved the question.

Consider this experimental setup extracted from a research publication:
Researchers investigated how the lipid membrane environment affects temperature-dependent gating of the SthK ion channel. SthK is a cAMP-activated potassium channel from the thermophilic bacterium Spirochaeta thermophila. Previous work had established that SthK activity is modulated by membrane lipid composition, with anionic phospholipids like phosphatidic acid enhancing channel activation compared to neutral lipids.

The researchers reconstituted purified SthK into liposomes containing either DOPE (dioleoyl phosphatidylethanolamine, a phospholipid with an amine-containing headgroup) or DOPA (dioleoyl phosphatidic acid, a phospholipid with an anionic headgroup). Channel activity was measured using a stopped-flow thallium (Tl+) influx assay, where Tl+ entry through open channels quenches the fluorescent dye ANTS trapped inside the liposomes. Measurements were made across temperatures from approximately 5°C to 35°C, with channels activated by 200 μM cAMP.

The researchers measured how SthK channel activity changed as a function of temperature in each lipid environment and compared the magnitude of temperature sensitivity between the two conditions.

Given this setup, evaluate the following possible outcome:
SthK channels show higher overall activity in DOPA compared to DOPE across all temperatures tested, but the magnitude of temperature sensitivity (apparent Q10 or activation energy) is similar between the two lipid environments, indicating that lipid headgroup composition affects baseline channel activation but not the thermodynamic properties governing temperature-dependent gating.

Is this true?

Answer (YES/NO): NO